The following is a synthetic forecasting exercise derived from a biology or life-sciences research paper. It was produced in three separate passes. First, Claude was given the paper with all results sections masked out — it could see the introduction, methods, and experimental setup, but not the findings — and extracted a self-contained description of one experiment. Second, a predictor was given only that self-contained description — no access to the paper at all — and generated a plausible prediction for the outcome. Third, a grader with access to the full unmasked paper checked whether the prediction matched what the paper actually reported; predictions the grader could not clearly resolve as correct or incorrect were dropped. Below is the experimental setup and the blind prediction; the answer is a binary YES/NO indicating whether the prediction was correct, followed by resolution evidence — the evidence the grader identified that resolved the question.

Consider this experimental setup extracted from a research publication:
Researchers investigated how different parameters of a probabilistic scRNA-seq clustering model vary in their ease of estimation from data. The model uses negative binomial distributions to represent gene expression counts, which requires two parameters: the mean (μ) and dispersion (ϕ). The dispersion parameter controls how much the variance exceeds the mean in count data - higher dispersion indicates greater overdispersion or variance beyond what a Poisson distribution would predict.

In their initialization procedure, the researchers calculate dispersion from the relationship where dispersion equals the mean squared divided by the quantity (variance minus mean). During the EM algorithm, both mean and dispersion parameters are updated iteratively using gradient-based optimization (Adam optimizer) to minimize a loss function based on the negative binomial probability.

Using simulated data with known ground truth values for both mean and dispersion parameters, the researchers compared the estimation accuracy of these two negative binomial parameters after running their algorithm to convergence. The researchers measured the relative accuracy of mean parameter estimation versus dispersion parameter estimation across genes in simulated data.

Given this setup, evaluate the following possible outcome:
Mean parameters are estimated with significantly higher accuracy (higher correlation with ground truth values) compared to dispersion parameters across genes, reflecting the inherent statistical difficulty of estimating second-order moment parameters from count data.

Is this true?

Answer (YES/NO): YES